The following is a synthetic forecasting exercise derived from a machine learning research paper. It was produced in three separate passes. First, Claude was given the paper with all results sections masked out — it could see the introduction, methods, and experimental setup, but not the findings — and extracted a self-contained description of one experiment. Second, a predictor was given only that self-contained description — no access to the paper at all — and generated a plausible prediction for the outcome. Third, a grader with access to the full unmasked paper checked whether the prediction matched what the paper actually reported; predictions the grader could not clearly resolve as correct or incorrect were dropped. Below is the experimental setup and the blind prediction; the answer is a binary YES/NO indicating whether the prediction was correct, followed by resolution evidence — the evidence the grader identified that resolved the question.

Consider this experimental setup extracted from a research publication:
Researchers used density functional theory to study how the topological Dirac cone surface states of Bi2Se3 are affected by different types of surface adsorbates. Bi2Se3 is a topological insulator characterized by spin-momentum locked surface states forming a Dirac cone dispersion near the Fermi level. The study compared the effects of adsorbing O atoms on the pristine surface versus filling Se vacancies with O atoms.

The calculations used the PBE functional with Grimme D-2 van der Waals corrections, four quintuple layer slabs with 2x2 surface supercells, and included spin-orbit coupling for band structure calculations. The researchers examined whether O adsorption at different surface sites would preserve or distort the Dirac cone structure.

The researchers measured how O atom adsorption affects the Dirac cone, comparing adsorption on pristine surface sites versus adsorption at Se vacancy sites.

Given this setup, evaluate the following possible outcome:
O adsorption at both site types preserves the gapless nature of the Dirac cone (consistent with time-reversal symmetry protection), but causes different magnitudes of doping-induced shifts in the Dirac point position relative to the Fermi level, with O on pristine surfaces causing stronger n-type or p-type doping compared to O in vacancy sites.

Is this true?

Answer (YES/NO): NO